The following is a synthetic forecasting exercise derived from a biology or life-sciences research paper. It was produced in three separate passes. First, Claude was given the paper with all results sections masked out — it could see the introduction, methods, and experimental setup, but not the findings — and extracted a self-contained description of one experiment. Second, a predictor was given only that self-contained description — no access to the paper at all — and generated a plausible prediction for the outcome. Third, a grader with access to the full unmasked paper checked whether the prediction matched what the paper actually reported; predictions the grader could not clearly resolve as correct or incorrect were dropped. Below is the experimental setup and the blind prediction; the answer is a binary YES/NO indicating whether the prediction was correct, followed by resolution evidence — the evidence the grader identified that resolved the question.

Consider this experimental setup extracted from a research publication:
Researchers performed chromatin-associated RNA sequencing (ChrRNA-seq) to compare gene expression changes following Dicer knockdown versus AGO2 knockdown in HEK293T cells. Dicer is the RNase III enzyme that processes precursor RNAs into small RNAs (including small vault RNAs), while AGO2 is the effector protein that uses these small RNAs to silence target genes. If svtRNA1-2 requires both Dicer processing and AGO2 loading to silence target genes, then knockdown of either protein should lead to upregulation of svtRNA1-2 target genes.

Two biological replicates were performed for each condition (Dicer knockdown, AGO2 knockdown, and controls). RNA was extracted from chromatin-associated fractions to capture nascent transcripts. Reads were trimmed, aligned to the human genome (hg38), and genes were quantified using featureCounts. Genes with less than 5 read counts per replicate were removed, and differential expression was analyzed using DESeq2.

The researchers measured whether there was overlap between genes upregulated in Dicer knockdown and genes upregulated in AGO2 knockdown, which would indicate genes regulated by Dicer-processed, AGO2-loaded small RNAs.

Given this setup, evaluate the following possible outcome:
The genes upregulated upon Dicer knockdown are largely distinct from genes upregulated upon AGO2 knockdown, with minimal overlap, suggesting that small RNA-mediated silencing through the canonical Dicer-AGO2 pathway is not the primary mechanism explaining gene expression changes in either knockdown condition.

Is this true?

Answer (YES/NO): NO